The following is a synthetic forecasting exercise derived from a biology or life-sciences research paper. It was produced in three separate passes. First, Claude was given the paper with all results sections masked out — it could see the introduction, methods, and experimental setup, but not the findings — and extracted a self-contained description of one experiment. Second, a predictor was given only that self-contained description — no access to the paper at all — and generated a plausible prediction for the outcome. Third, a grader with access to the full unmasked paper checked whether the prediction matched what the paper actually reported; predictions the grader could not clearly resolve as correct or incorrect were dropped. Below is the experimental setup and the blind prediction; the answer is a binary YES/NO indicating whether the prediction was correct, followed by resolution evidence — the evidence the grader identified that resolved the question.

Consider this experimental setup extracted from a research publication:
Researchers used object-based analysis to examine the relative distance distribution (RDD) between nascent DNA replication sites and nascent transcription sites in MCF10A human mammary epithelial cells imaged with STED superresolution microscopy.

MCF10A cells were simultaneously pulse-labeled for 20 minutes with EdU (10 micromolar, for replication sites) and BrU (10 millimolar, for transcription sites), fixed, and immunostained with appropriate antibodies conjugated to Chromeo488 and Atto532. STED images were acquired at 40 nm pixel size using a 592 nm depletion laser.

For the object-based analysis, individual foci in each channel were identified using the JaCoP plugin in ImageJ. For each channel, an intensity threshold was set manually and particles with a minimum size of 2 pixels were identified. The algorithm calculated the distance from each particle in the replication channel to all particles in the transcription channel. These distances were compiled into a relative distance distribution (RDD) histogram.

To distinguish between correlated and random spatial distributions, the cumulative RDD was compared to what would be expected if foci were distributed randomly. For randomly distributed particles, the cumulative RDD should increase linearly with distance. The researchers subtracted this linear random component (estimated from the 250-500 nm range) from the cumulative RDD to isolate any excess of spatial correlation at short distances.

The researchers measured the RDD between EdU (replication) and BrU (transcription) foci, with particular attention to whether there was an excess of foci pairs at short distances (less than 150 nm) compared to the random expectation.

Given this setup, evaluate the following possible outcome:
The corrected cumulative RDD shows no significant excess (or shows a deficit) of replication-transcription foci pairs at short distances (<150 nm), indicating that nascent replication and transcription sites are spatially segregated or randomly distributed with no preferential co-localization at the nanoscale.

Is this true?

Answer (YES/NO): NO